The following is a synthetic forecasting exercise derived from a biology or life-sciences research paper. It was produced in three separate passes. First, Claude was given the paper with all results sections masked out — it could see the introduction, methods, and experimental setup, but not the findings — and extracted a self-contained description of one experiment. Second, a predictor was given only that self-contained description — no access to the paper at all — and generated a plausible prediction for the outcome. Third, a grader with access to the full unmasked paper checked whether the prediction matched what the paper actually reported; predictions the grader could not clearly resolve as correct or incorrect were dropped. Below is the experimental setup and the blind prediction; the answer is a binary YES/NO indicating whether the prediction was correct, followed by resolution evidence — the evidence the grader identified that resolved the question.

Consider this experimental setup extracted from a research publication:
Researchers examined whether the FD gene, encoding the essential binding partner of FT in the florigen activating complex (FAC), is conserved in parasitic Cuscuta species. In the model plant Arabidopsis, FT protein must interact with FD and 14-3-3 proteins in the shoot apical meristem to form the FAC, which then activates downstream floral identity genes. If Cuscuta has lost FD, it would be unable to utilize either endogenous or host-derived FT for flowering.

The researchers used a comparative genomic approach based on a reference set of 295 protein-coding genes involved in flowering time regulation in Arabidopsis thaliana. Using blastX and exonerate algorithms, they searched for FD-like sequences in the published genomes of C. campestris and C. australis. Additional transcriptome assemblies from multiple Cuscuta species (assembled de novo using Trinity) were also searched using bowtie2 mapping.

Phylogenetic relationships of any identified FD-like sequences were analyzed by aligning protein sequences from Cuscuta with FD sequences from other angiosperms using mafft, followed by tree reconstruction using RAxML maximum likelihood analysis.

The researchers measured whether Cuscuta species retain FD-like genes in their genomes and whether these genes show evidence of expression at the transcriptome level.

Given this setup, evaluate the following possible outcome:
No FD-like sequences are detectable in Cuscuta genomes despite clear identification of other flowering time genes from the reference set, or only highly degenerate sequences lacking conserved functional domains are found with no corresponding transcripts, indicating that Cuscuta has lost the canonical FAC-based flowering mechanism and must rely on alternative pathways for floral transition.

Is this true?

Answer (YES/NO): NO